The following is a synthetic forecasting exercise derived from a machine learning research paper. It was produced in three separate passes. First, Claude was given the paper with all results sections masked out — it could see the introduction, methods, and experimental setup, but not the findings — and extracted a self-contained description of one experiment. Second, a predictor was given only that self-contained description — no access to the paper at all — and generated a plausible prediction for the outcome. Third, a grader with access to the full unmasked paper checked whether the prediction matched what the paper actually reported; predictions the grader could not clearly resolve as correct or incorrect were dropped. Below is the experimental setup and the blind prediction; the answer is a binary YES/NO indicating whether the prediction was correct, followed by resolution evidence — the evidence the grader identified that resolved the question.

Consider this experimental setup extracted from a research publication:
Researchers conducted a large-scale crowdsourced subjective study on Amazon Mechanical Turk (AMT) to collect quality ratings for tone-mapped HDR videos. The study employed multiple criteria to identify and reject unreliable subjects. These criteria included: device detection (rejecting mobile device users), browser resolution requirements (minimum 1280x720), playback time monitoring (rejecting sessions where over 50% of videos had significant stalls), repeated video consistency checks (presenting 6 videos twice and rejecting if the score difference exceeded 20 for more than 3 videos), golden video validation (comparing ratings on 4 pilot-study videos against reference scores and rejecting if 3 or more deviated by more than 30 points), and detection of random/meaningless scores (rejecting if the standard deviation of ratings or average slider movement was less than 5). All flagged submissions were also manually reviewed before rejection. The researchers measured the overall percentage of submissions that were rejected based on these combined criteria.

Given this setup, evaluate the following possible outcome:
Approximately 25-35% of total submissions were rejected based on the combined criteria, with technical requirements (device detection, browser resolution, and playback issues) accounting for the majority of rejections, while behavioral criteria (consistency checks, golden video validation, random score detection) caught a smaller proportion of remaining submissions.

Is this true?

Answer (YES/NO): NO